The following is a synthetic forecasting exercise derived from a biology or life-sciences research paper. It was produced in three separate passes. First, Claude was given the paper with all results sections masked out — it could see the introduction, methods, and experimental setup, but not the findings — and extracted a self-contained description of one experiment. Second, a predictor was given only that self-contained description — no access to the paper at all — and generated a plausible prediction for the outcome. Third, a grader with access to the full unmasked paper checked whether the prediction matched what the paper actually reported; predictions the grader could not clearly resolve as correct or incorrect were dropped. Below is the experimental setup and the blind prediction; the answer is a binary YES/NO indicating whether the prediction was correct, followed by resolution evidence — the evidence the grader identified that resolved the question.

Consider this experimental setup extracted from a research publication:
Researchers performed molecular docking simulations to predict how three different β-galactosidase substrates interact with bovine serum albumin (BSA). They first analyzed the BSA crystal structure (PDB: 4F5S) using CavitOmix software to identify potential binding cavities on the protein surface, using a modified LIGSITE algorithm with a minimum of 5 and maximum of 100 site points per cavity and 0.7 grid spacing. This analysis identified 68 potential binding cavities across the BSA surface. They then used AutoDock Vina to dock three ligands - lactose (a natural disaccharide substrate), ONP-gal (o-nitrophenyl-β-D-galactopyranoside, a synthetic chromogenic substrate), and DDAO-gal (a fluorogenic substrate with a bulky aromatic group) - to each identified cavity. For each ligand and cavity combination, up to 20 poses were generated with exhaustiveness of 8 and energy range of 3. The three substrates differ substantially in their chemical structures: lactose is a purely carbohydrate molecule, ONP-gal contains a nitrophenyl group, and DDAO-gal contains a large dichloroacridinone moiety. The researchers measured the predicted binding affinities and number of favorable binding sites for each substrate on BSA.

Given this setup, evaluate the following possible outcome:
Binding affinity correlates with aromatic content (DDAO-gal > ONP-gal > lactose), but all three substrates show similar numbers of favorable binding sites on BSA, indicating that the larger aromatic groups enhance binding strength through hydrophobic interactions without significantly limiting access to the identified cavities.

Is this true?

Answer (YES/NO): NO